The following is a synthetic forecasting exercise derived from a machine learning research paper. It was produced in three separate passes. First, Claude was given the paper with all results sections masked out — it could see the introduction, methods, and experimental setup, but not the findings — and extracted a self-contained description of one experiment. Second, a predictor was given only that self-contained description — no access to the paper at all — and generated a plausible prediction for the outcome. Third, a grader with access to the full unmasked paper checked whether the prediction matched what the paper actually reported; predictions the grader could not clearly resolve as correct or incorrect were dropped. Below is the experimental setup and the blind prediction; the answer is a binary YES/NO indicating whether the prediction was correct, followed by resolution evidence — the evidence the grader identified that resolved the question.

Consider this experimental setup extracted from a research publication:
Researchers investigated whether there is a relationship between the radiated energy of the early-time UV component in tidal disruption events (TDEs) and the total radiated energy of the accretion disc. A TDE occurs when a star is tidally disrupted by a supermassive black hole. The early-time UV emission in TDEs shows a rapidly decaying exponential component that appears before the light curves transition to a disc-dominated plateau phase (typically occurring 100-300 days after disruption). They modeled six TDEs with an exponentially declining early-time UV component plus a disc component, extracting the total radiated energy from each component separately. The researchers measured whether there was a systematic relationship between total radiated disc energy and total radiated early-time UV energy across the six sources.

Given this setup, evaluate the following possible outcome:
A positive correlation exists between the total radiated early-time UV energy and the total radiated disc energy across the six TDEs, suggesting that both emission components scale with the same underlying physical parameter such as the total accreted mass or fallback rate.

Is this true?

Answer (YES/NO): YES